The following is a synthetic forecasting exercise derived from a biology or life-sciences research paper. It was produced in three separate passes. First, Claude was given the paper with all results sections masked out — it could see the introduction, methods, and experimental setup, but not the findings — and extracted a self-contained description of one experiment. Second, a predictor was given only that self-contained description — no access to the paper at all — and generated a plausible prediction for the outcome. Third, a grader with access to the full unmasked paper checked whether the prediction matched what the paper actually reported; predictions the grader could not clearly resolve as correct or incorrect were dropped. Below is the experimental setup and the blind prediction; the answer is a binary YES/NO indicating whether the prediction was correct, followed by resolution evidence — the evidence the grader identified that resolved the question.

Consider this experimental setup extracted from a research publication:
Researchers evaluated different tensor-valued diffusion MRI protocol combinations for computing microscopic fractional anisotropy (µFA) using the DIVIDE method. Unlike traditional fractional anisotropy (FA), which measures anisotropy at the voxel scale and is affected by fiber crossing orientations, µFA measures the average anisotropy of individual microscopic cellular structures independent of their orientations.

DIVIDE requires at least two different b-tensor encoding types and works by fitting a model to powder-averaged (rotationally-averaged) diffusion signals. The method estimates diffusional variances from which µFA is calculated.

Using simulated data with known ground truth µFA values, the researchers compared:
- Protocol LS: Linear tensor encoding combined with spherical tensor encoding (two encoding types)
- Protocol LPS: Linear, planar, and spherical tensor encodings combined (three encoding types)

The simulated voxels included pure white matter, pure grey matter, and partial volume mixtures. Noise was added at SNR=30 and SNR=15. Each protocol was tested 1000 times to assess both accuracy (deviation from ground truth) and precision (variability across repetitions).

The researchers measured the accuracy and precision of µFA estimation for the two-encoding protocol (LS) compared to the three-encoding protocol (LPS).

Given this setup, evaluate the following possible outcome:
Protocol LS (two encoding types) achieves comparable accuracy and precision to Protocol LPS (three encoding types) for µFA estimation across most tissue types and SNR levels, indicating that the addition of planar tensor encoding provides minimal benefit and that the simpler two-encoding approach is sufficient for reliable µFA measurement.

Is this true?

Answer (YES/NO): YES